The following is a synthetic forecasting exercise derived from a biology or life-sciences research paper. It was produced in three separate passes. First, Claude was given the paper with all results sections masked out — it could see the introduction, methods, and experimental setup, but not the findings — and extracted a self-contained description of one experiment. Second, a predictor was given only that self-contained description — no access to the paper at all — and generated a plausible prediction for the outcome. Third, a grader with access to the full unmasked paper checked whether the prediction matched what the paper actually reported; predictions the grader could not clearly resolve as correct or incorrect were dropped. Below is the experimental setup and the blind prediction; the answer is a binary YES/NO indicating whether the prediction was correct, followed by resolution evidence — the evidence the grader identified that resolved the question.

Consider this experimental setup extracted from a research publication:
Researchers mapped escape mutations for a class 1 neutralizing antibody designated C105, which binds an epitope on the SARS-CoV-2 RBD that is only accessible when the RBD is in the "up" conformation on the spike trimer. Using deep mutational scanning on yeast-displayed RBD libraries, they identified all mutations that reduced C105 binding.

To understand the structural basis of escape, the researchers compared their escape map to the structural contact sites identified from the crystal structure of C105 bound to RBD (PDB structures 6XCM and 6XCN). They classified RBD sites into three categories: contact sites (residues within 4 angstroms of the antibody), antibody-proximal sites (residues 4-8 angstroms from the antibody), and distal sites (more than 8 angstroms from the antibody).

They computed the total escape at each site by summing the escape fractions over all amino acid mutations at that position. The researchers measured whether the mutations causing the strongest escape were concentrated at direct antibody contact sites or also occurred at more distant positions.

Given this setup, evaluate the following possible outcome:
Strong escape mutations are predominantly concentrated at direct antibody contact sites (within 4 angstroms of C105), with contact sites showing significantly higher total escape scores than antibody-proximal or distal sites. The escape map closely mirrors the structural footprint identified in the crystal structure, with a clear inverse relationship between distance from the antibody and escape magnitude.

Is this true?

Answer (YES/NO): NO